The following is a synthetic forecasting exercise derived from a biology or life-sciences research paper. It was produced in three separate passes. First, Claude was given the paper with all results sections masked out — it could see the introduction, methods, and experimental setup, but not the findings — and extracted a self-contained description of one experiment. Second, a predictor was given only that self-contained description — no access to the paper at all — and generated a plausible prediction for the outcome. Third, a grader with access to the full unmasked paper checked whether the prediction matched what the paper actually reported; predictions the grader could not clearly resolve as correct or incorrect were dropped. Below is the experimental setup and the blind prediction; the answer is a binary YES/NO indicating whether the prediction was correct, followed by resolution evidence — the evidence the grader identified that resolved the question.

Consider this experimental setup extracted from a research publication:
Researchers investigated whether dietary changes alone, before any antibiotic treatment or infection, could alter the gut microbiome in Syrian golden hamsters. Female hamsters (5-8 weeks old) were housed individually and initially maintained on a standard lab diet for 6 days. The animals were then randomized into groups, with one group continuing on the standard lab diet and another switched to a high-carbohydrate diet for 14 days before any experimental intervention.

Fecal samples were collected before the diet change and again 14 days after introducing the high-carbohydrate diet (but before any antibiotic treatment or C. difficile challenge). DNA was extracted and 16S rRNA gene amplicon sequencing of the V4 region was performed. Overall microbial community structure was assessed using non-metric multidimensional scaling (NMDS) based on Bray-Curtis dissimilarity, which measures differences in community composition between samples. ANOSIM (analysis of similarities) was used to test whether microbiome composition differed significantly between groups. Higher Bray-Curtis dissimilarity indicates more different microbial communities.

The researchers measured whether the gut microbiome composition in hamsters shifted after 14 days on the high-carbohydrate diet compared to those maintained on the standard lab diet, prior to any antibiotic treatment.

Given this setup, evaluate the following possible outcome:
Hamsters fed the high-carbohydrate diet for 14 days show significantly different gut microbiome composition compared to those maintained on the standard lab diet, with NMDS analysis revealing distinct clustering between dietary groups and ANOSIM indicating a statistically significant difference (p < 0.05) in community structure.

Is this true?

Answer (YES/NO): NO